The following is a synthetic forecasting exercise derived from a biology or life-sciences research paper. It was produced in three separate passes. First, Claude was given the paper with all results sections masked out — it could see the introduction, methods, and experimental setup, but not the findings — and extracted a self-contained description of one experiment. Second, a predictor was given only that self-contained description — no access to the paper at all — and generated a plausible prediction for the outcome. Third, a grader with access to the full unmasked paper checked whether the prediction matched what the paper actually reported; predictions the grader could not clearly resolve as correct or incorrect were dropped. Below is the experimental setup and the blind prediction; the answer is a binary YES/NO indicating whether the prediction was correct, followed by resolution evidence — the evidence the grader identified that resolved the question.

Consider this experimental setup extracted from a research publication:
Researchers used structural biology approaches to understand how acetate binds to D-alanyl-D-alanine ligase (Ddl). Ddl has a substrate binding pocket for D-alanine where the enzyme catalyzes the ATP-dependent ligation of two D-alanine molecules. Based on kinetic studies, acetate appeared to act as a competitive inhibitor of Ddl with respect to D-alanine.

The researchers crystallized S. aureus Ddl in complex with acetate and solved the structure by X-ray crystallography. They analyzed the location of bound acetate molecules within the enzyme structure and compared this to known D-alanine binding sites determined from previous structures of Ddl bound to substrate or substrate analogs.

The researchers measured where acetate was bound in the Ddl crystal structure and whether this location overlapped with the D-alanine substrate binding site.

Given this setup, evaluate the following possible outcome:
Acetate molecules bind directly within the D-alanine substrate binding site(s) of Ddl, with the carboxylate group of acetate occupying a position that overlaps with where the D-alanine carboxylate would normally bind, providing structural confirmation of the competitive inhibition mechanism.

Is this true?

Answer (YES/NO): NO